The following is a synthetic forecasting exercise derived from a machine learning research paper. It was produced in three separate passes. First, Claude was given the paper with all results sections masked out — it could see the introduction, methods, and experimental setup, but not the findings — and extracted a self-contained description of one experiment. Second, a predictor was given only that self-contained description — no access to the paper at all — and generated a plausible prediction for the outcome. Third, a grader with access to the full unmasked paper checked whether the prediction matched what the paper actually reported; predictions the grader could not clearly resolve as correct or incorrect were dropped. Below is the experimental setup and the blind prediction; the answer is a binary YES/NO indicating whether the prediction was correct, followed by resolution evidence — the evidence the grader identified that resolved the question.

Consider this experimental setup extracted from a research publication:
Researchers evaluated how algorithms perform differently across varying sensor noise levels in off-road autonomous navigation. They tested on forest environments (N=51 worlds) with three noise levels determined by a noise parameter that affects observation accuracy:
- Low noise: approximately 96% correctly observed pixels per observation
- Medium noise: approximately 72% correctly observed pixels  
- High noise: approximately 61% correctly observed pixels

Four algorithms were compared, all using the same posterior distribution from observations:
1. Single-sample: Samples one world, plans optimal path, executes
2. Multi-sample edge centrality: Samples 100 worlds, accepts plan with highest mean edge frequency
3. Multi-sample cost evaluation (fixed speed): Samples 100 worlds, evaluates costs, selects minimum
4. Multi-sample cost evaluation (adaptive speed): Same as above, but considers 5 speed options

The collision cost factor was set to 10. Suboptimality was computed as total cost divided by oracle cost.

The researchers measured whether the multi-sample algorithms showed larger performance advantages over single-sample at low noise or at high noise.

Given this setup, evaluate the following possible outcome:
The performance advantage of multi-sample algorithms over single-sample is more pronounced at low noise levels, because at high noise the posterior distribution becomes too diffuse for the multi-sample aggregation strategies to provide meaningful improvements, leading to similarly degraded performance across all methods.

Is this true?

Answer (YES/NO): NO